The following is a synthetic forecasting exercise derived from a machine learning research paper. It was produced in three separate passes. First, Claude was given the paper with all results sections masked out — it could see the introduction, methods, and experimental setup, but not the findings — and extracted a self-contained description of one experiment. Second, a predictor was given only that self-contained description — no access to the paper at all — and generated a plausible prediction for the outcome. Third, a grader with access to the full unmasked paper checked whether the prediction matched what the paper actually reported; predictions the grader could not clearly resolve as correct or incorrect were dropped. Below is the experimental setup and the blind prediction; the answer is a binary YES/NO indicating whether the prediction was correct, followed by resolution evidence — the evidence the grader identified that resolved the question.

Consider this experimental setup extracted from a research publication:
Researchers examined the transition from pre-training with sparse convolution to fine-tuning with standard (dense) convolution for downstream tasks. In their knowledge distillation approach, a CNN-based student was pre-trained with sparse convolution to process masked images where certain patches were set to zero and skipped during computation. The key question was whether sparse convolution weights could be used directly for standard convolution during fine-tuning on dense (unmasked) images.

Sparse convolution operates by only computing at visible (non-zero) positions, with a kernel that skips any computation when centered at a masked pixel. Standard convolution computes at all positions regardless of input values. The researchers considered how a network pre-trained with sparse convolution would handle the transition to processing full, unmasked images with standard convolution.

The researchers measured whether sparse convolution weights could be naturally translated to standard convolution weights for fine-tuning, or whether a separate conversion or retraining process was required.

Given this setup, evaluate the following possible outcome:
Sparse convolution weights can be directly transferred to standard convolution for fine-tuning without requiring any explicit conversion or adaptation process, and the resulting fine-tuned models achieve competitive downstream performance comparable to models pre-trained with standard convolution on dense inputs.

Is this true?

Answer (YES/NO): YES